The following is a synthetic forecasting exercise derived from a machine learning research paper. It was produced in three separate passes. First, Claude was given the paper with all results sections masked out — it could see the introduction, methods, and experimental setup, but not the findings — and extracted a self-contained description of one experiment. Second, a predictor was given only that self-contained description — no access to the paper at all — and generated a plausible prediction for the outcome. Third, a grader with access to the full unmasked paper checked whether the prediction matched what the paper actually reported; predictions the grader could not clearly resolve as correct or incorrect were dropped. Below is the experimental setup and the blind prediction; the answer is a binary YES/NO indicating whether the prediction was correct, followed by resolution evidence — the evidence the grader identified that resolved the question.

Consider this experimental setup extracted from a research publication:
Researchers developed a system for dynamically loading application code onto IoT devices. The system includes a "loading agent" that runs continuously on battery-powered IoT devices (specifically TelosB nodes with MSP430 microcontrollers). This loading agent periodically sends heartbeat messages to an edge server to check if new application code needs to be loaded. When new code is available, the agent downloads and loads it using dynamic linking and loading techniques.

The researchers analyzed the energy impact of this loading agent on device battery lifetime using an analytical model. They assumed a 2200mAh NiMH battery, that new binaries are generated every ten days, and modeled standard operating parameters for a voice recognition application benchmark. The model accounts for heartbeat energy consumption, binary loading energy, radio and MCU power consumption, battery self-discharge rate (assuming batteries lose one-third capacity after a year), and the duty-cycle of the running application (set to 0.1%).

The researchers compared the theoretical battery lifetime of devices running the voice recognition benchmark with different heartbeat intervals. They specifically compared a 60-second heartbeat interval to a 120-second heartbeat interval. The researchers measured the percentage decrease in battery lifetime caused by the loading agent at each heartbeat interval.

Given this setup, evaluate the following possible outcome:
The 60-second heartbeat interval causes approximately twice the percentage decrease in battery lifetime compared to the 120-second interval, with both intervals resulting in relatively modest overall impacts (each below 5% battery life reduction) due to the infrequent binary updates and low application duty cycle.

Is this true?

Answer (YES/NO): NO